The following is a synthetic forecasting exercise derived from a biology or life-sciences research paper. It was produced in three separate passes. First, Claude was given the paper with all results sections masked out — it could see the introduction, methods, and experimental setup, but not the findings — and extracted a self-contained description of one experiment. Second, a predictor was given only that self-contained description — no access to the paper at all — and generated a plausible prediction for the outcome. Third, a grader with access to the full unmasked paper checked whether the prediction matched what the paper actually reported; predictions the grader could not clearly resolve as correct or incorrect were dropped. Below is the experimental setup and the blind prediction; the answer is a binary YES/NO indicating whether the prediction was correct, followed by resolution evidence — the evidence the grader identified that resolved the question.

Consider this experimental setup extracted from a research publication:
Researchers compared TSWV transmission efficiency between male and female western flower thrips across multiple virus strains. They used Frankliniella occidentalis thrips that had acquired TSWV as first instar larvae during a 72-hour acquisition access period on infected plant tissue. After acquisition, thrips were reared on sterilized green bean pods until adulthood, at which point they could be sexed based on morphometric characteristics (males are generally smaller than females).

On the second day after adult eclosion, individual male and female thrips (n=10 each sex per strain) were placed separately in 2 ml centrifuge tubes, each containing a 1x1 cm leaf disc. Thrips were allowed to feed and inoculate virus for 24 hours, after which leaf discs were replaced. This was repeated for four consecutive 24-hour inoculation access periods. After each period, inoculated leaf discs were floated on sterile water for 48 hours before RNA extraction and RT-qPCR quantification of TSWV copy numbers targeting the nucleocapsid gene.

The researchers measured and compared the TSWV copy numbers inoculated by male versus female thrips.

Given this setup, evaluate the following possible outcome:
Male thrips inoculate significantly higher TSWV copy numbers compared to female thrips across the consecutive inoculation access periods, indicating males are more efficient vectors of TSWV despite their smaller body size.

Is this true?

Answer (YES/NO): NO